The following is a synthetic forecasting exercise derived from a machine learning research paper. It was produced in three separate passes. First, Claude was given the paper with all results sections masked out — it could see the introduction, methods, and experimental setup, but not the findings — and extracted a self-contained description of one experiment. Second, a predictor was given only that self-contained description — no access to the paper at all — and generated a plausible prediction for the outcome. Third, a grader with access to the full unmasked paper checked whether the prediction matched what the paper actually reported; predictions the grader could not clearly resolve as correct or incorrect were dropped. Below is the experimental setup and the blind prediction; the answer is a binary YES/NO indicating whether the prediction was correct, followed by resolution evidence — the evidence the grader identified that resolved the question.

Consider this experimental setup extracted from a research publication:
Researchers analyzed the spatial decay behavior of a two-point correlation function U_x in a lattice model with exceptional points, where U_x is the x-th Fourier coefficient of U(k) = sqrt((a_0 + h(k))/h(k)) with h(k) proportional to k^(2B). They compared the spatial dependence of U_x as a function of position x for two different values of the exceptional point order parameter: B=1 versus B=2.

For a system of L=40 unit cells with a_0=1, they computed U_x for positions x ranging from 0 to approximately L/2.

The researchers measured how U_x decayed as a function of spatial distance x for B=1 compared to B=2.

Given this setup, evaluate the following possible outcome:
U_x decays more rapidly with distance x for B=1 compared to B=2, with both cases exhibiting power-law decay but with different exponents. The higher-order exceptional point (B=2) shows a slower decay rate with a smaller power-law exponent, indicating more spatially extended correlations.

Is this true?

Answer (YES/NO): NO